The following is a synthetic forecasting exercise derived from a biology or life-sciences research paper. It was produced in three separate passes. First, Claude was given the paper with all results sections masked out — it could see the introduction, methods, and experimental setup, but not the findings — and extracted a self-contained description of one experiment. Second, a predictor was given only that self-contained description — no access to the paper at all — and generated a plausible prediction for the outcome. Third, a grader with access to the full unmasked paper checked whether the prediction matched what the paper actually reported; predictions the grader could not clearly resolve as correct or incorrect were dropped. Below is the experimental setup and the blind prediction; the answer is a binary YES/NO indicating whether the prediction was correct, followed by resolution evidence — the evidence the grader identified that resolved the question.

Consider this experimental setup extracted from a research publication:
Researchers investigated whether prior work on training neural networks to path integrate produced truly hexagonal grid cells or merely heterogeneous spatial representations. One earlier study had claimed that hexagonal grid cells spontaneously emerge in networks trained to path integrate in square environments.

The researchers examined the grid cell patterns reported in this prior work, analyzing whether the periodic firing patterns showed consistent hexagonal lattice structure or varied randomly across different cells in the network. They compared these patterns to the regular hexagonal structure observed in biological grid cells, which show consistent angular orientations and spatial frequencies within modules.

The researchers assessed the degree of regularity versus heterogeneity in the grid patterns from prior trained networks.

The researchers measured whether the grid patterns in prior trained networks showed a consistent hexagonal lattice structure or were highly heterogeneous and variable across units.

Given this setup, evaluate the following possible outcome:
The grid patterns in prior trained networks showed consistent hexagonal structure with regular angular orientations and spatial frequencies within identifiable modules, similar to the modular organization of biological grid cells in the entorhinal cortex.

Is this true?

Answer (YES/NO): NO